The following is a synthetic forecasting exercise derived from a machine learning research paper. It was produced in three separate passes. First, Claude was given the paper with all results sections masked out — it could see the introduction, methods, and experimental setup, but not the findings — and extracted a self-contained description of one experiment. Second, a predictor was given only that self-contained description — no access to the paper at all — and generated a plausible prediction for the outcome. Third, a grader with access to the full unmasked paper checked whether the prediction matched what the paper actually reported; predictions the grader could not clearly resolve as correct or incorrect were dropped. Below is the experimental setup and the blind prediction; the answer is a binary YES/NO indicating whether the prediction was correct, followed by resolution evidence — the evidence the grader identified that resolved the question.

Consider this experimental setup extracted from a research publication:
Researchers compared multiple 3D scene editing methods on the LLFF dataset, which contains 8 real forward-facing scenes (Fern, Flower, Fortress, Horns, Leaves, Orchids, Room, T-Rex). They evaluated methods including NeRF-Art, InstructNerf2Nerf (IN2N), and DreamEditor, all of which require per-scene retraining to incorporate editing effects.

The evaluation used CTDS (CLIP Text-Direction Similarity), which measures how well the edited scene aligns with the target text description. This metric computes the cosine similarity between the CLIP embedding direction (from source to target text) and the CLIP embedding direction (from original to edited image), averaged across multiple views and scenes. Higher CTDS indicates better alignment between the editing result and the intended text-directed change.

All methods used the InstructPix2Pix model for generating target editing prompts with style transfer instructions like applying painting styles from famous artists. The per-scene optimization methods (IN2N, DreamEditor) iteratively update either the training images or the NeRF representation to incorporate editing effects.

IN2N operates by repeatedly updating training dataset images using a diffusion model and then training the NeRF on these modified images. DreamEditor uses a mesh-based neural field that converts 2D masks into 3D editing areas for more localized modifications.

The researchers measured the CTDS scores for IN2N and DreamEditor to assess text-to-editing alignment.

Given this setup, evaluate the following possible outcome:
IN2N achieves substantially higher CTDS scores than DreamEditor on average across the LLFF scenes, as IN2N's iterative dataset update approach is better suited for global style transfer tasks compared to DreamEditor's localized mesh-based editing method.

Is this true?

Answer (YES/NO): NO